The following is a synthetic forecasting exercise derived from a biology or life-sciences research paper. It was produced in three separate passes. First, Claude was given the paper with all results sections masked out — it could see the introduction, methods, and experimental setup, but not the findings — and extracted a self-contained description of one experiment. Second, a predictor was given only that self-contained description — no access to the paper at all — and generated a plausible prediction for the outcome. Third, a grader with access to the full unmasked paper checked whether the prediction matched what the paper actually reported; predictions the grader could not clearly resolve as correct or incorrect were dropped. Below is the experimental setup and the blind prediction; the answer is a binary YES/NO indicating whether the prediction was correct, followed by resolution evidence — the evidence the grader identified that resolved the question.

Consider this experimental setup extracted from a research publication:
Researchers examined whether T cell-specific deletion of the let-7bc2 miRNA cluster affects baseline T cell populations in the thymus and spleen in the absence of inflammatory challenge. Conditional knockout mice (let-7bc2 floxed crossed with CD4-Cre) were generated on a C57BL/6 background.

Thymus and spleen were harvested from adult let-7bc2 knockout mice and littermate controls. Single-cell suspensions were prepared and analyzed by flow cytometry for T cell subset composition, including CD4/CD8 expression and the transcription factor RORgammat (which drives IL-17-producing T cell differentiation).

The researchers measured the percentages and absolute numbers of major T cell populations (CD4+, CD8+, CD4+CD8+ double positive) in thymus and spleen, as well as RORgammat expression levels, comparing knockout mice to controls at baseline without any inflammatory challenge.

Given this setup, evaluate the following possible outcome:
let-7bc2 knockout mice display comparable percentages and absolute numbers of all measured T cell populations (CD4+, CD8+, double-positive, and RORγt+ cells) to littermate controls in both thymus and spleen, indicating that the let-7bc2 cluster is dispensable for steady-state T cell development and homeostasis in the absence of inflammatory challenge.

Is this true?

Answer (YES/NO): NO